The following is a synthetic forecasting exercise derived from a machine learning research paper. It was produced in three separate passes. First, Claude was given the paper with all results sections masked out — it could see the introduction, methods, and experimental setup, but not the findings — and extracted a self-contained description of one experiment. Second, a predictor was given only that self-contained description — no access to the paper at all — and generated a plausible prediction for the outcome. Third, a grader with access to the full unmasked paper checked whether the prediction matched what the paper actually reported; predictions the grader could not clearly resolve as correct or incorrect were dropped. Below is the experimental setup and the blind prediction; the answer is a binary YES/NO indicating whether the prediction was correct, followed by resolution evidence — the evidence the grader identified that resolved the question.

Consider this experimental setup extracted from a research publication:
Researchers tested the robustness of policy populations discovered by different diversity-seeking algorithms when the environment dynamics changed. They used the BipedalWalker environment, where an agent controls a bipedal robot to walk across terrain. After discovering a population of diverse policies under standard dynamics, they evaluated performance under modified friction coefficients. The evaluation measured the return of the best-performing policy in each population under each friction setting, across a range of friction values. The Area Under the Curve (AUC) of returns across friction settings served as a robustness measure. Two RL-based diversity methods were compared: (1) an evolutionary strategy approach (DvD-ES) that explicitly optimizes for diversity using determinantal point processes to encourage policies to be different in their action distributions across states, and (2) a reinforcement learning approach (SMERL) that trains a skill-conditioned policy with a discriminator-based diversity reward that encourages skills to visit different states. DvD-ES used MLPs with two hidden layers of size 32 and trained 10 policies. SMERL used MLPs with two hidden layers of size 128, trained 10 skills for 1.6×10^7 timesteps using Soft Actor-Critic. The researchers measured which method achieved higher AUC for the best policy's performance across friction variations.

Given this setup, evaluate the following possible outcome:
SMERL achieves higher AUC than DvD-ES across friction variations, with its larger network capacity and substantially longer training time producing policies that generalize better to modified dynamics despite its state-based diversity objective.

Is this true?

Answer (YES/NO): NO